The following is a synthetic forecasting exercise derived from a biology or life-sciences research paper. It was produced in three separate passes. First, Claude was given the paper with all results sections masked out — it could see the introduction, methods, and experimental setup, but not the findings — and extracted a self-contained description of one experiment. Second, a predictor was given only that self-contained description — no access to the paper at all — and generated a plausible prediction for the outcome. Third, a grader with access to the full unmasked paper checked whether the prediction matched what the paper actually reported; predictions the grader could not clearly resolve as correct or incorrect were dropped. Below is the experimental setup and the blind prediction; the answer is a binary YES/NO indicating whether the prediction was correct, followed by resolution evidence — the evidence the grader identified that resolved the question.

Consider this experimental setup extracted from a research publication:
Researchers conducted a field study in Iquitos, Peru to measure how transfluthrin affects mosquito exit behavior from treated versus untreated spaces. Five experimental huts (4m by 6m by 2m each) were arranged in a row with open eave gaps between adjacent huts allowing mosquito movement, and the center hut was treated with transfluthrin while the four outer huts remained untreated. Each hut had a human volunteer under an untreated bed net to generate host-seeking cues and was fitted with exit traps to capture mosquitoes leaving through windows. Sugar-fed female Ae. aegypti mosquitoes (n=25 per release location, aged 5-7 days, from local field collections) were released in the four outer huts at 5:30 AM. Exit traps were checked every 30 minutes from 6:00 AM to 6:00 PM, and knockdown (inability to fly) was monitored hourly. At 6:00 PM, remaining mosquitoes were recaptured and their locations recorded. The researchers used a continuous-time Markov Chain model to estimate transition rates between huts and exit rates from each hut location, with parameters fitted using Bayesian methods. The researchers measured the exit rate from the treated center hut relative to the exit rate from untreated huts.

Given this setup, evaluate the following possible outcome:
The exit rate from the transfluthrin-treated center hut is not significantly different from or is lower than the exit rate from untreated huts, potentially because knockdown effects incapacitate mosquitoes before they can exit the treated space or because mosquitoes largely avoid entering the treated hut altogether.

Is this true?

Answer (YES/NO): YES